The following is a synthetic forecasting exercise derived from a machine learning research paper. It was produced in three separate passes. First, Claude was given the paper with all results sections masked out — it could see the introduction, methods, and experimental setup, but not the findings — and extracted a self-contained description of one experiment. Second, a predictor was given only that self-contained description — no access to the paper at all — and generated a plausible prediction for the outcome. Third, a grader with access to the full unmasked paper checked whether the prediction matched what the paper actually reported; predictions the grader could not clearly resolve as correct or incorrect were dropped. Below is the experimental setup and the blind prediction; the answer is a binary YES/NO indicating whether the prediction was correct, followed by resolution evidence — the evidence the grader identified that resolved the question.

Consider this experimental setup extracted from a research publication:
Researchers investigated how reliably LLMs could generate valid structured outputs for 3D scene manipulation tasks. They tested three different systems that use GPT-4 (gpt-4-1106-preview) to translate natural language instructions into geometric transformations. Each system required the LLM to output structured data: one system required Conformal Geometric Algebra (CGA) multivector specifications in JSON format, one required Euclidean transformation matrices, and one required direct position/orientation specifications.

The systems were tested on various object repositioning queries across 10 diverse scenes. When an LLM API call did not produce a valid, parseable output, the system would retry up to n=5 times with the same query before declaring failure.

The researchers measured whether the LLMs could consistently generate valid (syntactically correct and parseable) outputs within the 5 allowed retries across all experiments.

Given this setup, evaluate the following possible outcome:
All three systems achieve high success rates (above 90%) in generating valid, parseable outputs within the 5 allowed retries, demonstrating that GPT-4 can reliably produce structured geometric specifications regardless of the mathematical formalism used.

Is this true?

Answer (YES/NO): YES